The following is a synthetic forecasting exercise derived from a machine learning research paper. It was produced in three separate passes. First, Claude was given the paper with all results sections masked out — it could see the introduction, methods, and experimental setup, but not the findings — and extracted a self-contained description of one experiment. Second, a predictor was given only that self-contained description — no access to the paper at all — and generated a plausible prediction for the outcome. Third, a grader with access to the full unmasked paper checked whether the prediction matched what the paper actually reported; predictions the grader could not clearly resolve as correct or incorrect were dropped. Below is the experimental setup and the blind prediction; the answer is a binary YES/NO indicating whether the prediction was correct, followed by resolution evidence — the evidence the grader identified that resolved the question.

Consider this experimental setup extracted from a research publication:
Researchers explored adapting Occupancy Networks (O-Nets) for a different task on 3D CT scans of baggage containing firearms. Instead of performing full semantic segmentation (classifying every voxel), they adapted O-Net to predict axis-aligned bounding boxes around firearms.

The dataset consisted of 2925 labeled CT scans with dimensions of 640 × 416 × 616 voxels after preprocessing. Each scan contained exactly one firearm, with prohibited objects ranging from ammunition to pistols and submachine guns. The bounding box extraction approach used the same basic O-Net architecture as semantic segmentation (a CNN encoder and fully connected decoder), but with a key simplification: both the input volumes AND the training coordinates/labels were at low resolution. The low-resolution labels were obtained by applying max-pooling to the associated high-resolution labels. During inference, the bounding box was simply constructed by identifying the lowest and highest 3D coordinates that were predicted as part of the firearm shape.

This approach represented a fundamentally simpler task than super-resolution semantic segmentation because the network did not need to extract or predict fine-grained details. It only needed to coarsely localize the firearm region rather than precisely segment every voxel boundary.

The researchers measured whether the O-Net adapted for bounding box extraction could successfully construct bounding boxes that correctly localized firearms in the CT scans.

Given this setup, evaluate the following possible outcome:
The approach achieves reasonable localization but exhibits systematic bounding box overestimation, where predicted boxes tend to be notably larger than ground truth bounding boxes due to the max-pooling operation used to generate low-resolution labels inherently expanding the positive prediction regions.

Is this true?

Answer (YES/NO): NO